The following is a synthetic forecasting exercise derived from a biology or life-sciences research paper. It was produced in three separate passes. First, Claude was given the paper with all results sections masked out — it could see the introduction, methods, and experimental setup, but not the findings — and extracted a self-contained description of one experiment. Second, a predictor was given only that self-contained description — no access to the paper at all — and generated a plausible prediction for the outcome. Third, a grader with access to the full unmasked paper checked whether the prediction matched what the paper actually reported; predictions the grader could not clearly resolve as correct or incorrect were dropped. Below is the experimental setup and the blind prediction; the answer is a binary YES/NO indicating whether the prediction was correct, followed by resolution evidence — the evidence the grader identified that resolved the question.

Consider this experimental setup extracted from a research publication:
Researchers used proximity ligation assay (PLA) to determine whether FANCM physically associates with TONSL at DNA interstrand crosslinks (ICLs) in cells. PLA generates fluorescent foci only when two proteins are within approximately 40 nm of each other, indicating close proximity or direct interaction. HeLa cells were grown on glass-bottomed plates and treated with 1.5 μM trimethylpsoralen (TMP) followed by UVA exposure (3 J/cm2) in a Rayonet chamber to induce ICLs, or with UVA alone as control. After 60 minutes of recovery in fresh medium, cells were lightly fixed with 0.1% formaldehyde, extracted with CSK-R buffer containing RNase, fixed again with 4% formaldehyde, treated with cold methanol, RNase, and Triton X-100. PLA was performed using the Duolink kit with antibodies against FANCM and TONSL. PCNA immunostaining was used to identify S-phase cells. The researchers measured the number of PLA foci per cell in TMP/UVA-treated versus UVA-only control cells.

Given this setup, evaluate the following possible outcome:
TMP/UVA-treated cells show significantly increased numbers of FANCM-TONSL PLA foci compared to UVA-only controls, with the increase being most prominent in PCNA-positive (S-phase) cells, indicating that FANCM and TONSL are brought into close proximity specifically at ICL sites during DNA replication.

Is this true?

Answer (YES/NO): YES